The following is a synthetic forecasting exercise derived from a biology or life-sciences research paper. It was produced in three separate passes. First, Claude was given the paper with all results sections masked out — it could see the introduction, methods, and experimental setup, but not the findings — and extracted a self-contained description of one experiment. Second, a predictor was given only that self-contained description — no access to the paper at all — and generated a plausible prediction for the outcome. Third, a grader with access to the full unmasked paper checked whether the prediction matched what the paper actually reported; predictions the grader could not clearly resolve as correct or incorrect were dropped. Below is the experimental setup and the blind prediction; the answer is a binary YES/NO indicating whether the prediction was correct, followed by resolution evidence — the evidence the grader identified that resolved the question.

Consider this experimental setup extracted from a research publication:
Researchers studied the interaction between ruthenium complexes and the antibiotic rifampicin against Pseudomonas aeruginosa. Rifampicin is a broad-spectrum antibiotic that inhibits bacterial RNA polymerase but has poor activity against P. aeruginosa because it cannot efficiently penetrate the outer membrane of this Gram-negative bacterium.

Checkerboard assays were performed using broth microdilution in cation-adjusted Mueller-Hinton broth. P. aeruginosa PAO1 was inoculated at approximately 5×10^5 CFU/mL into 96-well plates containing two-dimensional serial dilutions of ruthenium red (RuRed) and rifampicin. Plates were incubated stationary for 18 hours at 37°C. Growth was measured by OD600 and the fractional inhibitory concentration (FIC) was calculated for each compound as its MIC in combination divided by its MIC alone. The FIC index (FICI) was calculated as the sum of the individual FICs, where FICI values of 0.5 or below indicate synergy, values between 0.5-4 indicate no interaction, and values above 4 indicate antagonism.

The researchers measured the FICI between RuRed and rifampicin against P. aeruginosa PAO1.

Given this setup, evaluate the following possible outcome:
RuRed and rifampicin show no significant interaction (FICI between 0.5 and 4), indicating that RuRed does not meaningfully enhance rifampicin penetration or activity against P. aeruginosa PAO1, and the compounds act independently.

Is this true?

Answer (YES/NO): NO